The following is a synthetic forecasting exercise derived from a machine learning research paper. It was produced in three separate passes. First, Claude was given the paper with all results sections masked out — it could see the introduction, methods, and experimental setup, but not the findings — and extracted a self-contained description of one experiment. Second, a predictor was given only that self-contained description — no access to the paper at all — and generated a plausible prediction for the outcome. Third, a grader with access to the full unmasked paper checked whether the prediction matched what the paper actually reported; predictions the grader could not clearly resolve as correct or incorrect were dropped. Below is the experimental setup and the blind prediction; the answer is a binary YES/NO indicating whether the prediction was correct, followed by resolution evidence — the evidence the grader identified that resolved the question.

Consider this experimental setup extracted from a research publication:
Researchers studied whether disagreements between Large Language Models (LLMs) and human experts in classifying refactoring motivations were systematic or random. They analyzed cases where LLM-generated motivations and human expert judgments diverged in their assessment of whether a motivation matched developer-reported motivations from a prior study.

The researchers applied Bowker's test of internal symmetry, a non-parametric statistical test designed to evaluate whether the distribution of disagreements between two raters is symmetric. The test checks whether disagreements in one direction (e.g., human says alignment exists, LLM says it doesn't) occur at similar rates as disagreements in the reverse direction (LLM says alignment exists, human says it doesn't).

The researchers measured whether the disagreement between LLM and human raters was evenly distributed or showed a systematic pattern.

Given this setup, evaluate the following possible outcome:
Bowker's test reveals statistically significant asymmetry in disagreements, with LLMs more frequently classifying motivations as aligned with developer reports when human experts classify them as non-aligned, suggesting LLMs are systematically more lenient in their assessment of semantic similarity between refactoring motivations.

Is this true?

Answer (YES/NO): YES